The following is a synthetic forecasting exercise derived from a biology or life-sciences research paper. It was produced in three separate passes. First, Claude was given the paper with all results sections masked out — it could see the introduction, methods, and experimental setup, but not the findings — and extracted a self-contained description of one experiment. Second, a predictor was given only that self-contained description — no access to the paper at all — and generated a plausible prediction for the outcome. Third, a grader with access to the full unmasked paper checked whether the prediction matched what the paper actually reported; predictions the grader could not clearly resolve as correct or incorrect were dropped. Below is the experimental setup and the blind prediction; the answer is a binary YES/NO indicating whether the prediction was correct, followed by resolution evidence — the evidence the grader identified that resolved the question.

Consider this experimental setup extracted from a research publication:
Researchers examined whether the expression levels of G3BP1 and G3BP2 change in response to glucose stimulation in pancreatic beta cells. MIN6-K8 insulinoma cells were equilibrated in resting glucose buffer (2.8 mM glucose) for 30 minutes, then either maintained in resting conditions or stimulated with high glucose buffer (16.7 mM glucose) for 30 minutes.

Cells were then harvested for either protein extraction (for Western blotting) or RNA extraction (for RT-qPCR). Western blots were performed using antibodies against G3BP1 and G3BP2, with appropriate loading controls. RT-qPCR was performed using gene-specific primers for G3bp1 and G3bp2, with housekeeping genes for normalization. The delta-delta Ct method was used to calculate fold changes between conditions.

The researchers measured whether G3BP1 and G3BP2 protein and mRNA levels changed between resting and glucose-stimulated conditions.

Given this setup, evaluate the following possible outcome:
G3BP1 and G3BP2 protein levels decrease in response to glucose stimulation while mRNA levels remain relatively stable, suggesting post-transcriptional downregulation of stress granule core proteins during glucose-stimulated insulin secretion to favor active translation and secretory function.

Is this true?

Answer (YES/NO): NO